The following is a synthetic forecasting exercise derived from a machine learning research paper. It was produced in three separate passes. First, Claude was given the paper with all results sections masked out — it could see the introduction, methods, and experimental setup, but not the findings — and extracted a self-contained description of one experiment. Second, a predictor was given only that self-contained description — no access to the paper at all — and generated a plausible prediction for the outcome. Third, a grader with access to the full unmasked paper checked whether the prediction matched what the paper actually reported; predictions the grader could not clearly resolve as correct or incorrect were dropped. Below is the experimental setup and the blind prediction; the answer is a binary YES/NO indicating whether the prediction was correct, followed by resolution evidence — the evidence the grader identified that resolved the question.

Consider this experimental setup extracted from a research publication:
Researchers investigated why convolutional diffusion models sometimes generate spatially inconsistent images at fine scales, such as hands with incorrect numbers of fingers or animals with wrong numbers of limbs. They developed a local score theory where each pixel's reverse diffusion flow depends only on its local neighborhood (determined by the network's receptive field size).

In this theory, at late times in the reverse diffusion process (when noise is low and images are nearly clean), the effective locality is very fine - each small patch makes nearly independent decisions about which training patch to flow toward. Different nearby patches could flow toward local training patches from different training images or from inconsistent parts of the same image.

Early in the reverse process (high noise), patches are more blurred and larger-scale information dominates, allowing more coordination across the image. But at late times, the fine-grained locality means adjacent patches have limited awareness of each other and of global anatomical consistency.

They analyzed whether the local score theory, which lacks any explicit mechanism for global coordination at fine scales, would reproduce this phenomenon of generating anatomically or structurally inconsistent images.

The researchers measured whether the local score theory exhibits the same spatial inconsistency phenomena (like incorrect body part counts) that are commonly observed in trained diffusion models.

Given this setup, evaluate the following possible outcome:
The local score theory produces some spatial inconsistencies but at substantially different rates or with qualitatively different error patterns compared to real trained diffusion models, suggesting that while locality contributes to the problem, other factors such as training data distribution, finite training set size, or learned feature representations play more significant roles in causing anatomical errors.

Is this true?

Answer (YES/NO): NO